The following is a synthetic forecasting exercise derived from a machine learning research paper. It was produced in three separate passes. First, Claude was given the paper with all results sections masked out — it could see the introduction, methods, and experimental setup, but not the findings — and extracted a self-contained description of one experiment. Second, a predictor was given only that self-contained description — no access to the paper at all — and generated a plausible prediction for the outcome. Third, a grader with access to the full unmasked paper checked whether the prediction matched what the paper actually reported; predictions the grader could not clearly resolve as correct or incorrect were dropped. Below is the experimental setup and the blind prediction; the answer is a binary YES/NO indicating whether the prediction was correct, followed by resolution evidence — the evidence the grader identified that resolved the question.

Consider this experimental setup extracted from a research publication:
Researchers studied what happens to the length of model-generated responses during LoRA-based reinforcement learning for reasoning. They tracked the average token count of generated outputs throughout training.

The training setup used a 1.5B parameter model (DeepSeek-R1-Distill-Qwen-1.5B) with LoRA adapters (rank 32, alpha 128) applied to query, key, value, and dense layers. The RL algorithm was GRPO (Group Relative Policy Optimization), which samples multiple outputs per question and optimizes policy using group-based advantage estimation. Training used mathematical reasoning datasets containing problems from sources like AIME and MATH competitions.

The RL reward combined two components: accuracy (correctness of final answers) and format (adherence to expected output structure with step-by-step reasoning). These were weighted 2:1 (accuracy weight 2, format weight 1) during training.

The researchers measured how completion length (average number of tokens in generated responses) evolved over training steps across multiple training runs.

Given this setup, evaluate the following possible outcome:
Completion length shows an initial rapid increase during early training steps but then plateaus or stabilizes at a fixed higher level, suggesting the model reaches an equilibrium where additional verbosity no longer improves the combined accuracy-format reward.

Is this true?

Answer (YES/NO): NO